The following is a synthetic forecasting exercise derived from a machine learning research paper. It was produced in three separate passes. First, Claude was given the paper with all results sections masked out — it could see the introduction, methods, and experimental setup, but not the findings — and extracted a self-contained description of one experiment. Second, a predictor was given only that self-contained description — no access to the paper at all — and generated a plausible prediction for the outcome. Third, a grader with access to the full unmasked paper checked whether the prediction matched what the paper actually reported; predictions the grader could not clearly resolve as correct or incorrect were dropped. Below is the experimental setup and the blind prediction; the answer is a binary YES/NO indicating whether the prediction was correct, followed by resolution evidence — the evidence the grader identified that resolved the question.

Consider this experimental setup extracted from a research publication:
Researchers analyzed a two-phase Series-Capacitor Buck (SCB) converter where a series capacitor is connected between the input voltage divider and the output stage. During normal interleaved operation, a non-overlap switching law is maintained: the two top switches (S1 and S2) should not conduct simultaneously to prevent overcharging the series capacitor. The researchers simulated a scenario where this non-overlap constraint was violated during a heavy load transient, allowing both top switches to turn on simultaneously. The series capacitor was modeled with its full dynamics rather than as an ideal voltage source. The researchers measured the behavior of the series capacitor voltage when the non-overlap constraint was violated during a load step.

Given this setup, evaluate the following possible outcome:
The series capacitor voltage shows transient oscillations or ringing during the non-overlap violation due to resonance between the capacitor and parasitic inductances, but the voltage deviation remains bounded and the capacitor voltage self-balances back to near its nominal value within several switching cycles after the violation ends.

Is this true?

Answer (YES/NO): NO